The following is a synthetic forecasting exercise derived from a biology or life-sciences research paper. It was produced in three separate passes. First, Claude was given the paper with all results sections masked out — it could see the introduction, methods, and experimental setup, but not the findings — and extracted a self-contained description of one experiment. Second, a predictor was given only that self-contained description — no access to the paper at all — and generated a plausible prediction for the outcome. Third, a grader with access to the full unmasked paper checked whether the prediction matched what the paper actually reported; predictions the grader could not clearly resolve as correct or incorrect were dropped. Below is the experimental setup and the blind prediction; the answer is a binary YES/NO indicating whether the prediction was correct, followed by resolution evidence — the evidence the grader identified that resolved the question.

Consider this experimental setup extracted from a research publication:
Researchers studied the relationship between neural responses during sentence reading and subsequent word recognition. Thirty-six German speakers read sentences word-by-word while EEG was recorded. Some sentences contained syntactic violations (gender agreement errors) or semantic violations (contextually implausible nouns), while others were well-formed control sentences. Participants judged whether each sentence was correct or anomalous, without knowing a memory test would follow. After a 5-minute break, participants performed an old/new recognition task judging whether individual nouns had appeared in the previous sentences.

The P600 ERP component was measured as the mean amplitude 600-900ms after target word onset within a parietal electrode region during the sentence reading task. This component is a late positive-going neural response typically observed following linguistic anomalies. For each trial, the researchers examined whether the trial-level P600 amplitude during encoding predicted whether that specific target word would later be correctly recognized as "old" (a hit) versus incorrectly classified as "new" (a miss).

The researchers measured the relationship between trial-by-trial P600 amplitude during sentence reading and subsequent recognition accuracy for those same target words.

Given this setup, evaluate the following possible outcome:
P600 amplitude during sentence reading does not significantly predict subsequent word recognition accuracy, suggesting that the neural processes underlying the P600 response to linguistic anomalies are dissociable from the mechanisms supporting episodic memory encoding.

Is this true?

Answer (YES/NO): NO